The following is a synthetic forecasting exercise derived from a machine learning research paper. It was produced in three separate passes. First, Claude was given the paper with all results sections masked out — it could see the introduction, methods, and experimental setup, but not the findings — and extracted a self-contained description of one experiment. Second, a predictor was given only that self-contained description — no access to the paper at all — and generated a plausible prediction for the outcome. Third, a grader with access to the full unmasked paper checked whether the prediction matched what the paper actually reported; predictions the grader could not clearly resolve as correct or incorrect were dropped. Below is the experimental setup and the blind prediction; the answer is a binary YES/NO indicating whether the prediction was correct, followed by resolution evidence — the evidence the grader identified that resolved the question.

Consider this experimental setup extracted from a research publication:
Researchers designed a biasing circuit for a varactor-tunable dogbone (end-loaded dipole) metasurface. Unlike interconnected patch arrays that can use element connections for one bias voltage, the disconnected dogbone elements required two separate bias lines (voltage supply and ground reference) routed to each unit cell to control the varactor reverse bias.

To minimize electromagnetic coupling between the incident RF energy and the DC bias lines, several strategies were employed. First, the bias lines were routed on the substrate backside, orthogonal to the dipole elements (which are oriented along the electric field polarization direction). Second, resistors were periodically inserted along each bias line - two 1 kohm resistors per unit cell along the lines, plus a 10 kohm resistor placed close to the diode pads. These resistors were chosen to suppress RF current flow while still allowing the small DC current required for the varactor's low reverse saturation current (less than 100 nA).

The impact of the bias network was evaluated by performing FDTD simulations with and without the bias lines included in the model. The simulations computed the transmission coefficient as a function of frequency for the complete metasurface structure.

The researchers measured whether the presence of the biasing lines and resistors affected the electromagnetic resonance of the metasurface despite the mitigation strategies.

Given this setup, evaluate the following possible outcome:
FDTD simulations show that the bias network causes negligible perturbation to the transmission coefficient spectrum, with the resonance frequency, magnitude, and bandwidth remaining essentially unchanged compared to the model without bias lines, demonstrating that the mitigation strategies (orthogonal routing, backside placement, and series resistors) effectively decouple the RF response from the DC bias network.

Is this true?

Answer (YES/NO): NO